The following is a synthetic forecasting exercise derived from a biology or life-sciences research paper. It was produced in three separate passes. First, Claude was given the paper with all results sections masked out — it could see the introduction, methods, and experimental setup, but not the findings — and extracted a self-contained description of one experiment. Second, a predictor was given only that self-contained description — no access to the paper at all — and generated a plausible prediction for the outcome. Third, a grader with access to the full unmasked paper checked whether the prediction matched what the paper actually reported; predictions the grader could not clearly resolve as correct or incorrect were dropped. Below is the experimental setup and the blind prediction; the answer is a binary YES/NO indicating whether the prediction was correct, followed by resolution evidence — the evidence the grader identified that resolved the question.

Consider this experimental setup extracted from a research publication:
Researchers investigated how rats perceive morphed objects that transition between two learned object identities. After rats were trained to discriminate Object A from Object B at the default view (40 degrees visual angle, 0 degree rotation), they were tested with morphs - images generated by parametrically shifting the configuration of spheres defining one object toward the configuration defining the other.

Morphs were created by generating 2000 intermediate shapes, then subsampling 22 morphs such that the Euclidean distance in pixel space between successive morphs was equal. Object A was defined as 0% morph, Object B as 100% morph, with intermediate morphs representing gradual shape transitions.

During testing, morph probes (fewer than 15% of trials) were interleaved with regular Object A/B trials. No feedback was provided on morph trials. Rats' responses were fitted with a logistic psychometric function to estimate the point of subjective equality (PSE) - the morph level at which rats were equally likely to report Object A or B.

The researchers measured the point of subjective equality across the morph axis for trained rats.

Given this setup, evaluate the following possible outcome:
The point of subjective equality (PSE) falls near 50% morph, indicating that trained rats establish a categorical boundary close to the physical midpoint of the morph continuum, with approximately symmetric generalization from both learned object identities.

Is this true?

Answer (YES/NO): NO